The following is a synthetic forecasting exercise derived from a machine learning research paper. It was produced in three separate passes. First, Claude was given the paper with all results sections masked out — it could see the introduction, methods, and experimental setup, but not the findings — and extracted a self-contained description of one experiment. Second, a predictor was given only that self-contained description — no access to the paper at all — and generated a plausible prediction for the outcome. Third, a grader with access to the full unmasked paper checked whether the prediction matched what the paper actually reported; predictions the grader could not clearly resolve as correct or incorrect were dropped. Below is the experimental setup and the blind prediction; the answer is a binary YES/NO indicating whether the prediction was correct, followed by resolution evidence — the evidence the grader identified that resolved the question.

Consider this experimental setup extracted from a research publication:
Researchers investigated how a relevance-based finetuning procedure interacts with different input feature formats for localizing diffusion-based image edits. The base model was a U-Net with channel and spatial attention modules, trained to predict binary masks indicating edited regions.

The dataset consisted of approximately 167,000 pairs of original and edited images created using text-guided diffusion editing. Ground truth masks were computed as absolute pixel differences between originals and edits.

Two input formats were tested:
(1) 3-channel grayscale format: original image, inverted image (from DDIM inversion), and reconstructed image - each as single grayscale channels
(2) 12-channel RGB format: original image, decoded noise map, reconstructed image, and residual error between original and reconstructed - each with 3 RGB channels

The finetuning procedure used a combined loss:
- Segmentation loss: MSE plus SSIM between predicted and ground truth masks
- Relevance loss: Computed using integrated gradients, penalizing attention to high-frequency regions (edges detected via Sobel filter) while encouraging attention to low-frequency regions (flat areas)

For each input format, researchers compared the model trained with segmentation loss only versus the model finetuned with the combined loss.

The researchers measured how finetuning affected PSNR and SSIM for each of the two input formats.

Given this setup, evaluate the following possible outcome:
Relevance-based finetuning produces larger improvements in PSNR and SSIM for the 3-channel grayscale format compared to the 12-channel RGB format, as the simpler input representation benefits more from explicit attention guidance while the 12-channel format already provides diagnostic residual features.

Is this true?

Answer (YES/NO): NO